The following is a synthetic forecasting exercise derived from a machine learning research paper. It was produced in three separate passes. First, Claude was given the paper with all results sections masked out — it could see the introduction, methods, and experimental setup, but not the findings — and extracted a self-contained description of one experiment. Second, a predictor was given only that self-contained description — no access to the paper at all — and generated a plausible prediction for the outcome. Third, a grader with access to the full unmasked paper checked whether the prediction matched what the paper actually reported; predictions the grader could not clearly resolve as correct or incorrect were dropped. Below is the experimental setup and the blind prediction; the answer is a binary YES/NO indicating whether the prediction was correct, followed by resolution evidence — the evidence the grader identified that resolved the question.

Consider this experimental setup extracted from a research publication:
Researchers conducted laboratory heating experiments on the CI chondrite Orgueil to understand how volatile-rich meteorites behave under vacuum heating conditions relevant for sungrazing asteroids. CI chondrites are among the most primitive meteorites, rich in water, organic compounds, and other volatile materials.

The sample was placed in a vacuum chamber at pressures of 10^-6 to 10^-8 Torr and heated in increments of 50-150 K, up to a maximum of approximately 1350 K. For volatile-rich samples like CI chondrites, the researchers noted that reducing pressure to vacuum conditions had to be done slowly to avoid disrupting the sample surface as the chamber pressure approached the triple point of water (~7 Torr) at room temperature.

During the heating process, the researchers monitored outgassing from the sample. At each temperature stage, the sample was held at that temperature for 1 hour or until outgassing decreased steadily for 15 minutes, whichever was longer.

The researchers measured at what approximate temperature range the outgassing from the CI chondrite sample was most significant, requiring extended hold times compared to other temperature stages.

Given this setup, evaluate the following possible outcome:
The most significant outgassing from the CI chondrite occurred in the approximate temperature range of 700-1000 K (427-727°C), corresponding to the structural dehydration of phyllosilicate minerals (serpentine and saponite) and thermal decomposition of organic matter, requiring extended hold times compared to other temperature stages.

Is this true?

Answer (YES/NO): NO